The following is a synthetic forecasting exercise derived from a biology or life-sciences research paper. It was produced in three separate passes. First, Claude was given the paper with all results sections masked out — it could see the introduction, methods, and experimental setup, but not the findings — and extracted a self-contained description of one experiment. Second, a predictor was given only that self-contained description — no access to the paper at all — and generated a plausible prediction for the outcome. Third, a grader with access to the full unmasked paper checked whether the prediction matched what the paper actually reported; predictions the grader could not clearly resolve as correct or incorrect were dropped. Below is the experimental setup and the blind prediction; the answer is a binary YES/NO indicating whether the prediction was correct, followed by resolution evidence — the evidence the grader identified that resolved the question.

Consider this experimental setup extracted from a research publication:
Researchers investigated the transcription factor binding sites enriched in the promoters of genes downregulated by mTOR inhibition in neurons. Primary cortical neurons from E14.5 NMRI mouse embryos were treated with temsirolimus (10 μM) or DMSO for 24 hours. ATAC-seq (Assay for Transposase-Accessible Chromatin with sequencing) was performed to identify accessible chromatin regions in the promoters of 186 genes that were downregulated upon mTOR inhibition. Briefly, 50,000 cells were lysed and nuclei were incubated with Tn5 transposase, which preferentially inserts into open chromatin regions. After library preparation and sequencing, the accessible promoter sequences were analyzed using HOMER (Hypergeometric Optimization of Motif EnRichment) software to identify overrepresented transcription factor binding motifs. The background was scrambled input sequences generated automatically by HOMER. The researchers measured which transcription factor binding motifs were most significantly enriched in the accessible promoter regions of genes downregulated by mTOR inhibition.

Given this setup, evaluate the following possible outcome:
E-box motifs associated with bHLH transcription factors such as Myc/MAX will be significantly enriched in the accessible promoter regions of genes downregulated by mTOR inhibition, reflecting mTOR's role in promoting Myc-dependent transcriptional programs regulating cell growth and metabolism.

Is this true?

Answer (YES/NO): NO